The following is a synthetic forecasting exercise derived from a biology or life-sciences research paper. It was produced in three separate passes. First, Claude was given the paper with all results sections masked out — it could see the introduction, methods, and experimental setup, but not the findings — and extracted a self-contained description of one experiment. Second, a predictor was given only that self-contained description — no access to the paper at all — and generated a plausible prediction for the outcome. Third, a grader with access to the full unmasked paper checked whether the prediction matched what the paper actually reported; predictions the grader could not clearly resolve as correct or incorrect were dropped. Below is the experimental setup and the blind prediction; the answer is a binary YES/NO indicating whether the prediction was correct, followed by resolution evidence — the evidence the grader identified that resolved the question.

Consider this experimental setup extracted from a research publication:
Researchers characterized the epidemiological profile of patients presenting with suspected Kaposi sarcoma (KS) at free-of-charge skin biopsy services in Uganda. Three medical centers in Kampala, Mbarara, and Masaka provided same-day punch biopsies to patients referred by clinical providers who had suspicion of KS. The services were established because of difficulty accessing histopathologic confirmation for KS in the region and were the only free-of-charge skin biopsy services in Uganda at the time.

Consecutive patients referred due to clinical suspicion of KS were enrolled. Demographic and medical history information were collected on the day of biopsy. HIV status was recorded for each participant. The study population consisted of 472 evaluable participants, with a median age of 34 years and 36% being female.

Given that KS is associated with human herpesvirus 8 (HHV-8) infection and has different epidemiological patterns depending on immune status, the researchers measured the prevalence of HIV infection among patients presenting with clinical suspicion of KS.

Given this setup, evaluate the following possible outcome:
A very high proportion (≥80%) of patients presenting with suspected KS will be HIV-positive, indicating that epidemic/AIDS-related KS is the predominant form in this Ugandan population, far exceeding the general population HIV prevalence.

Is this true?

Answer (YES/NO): YES